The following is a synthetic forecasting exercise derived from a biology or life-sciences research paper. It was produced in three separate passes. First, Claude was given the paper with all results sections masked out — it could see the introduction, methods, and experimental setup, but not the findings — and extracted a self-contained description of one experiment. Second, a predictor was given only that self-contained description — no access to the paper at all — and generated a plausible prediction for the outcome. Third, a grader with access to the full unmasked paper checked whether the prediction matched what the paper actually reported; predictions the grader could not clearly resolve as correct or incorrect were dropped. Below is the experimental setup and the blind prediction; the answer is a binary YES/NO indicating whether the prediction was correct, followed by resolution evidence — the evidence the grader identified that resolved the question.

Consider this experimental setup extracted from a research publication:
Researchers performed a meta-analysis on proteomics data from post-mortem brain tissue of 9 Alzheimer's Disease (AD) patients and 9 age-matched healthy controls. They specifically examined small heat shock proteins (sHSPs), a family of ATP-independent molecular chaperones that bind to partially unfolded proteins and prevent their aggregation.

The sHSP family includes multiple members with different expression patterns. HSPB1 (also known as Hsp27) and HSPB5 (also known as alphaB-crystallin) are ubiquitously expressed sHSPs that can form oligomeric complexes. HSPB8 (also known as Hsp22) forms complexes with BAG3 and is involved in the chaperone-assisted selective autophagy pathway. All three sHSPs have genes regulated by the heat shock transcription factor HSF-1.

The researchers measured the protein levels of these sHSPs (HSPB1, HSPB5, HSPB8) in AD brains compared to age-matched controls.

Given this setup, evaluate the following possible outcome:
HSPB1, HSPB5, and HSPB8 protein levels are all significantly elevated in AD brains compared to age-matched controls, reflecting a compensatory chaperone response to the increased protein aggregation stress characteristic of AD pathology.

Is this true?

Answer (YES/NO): NO